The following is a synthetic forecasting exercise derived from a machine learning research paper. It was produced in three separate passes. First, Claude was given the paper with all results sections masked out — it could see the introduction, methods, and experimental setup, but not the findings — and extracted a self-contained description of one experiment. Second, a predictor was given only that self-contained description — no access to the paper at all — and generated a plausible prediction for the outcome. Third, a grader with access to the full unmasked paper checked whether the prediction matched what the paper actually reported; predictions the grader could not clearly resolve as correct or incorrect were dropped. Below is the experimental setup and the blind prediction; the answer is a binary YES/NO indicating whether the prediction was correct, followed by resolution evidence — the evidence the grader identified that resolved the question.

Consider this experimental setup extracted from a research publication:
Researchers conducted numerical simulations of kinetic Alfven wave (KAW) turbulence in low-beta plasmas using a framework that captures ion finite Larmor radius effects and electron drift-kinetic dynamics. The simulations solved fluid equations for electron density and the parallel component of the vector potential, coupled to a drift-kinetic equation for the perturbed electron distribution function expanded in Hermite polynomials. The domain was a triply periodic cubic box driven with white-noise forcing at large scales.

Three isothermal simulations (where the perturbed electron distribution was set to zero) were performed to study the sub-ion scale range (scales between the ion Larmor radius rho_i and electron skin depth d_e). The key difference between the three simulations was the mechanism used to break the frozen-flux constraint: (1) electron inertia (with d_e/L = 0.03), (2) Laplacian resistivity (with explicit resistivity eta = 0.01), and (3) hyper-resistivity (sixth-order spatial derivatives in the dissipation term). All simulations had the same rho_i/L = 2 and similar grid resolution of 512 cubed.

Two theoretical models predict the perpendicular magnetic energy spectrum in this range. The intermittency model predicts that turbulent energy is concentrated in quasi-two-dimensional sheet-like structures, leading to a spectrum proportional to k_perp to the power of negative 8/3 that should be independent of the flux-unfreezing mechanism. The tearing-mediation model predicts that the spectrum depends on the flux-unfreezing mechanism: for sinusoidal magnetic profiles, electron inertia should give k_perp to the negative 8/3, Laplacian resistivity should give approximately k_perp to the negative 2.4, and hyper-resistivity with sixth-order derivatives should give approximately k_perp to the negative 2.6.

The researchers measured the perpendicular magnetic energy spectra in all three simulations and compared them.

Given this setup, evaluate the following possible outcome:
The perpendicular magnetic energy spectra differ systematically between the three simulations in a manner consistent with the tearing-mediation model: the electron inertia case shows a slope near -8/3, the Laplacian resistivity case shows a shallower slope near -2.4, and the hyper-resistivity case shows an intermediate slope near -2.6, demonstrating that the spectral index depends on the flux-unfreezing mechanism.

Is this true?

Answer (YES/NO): NO